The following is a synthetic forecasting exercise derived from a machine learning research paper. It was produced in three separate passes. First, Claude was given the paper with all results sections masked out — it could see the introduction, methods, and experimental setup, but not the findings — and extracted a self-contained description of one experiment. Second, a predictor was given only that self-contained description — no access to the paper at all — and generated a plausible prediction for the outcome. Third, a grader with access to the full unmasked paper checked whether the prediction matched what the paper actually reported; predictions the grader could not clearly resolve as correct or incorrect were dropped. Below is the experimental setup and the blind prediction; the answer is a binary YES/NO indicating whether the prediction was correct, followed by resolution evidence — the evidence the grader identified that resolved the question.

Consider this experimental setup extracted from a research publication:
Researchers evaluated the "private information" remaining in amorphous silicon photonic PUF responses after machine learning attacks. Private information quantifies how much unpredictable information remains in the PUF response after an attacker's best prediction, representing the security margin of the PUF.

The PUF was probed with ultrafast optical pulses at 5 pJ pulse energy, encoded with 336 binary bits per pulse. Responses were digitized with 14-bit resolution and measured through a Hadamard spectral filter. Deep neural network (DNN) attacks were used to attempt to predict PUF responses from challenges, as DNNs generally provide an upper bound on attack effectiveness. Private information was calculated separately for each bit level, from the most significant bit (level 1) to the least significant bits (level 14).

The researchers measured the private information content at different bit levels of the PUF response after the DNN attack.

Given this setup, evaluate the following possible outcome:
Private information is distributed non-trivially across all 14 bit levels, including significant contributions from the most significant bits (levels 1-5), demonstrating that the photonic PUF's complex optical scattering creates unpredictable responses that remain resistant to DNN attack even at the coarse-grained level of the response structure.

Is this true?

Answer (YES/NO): NO